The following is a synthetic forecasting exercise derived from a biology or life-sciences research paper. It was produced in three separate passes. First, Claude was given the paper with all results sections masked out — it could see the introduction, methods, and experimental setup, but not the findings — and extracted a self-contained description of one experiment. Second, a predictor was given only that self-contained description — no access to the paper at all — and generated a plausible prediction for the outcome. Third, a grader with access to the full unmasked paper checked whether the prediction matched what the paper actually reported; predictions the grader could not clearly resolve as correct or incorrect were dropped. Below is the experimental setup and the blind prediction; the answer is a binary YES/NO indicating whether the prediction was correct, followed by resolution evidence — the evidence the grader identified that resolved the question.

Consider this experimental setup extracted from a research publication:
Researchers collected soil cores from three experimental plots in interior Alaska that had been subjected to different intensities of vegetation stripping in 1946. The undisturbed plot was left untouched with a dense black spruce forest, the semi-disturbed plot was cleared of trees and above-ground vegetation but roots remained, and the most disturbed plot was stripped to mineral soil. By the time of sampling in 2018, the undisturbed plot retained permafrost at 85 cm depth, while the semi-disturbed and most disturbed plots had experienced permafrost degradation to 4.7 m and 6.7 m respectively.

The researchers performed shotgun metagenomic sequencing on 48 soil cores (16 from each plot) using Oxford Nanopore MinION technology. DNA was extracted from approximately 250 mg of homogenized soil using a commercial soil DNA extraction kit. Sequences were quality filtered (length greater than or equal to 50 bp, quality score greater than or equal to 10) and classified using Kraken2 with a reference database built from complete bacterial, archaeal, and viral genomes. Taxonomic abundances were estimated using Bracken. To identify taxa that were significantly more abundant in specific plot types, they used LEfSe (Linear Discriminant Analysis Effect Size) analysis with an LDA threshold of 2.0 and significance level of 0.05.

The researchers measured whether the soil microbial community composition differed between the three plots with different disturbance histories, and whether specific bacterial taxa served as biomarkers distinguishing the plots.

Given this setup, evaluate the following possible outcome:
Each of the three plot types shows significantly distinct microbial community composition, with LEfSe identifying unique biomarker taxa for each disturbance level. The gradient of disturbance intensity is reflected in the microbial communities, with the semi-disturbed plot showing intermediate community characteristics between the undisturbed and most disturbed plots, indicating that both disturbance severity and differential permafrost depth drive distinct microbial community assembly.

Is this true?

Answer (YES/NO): NO